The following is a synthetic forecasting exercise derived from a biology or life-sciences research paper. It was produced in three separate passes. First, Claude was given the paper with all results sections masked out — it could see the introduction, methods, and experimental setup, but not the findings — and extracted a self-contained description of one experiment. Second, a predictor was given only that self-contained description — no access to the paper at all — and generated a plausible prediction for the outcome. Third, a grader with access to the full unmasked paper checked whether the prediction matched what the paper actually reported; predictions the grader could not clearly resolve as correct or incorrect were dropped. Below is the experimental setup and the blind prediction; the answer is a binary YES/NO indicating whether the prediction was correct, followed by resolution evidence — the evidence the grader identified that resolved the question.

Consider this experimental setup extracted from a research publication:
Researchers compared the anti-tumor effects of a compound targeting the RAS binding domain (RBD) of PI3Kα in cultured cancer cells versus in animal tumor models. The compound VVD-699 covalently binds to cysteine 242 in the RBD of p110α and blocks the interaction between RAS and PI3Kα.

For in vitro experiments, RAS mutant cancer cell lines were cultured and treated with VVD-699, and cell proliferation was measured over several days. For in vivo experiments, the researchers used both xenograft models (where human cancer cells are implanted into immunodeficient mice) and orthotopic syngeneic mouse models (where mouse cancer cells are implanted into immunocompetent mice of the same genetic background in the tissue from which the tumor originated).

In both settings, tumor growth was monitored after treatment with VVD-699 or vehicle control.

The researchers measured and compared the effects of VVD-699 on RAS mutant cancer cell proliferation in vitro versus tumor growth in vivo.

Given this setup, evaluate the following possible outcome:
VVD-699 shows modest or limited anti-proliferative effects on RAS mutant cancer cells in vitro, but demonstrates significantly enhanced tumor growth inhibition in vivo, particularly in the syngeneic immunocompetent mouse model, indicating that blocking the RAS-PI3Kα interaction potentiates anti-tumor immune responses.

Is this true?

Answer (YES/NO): NO